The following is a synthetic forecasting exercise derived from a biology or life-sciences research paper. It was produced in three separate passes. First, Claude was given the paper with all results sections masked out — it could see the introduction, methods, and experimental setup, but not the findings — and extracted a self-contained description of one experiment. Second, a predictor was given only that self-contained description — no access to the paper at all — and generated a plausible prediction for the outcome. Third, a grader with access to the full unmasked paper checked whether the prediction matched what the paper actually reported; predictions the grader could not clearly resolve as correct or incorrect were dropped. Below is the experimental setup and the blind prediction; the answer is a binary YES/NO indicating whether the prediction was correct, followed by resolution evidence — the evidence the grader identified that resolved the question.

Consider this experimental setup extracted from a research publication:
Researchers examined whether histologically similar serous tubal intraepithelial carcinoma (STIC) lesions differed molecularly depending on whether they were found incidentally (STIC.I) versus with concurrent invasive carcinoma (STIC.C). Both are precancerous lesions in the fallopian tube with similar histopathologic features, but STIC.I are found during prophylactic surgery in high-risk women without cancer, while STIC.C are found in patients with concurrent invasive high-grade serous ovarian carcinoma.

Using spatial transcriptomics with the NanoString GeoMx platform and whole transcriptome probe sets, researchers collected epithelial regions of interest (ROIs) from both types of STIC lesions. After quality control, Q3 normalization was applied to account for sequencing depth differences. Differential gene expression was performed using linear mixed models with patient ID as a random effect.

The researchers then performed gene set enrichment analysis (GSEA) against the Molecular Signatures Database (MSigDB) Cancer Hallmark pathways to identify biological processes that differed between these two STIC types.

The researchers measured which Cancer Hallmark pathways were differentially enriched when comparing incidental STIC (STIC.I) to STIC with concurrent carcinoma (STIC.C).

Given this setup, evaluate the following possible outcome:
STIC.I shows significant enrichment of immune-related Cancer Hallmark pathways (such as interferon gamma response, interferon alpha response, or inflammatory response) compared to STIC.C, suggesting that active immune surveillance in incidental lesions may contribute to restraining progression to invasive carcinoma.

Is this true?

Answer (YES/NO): NO